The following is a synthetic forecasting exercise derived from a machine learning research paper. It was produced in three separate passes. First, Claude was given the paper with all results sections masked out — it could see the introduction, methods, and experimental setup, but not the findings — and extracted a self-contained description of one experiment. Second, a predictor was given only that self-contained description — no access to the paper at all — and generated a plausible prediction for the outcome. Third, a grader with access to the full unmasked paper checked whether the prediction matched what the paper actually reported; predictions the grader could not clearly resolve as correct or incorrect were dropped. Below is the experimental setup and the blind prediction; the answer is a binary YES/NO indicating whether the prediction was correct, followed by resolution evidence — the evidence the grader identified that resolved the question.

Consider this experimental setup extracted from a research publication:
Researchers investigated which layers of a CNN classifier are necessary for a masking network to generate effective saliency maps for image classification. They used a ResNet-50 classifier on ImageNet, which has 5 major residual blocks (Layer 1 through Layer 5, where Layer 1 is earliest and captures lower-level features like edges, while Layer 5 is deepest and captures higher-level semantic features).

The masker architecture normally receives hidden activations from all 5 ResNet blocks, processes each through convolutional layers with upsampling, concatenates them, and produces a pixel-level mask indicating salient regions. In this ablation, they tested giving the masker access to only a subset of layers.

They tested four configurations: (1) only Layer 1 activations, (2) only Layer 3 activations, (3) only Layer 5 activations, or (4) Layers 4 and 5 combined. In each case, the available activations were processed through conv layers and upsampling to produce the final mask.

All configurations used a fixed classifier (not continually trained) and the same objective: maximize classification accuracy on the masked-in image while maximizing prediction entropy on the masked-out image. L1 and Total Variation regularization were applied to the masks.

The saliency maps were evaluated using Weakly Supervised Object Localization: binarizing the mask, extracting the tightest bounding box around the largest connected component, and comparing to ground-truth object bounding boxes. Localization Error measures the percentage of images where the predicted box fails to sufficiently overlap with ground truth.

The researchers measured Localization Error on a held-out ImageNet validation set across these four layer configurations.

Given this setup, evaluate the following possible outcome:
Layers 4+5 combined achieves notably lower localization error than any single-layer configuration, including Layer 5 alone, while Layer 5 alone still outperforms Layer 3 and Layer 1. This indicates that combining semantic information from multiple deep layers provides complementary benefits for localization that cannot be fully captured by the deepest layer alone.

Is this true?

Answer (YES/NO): NO